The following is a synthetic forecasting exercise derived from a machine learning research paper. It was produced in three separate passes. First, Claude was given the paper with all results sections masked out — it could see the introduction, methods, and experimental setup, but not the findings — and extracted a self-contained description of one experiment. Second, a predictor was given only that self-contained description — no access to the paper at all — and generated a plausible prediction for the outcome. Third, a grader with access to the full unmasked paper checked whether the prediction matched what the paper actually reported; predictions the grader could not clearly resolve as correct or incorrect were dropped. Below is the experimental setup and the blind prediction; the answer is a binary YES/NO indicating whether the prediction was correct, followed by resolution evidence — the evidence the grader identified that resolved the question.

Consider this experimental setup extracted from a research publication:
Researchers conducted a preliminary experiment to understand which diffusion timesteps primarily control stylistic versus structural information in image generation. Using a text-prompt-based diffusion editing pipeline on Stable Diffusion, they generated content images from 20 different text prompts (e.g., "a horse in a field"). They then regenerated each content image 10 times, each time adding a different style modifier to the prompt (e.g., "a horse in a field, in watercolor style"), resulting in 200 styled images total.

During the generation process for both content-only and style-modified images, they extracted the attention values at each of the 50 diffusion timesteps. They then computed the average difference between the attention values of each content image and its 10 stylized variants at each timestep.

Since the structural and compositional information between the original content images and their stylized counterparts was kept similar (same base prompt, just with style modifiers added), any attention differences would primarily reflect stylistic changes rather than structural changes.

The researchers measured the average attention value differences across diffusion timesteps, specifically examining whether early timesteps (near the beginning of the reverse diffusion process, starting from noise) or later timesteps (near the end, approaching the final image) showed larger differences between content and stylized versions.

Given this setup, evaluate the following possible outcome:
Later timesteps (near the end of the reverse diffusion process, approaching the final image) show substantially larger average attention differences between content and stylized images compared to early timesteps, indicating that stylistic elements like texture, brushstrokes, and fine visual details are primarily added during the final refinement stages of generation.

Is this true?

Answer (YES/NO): YES